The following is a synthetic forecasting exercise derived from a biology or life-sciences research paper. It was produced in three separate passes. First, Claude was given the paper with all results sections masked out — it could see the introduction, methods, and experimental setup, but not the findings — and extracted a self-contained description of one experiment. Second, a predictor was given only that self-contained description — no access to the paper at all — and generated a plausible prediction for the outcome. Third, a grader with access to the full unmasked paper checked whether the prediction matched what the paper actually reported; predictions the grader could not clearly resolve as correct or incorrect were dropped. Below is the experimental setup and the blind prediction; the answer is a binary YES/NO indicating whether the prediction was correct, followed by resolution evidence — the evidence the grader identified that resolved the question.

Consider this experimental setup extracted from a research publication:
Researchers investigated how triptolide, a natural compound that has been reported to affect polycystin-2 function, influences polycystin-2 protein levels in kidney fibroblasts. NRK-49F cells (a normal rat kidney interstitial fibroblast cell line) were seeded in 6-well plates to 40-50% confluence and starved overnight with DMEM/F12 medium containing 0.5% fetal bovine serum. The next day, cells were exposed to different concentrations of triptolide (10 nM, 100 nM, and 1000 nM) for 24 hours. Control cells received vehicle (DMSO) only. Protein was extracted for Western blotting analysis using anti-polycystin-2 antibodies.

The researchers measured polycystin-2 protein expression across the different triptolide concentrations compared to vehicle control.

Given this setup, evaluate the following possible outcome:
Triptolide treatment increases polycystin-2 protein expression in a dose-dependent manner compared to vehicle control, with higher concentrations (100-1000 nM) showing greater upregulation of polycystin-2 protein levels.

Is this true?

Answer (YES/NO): NO